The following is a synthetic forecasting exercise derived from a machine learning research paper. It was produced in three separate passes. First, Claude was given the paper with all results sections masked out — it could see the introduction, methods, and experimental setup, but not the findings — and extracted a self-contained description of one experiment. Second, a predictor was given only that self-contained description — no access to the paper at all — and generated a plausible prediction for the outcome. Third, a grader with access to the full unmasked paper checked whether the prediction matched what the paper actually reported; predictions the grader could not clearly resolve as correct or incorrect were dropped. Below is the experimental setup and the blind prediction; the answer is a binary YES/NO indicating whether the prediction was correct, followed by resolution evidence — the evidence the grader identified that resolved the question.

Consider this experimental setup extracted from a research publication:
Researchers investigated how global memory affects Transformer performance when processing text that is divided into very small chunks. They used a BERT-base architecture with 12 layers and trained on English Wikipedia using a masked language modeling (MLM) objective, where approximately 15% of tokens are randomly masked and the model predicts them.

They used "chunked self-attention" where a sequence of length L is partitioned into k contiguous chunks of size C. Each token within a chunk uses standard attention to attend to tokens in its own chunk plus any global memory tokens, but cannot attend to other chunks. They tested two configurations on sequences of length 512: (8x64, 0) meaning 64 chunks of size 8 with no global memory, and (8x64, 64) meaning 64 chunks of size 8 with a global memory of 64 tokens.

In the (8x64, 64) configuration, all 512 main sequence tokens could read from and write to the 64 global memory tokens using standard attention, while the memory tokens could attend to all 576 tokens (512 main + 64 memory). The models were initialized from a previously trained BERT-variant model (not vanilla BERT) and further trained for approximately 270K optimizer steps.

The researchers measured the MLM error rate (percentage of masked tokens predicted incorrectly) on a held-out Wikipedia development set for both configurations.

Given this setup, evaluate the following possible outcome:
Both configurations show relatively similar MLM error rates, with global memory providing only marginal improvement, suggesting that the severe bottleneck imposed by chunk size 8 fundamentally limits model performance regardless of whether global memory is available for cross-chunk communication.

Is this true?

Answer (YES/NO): NO